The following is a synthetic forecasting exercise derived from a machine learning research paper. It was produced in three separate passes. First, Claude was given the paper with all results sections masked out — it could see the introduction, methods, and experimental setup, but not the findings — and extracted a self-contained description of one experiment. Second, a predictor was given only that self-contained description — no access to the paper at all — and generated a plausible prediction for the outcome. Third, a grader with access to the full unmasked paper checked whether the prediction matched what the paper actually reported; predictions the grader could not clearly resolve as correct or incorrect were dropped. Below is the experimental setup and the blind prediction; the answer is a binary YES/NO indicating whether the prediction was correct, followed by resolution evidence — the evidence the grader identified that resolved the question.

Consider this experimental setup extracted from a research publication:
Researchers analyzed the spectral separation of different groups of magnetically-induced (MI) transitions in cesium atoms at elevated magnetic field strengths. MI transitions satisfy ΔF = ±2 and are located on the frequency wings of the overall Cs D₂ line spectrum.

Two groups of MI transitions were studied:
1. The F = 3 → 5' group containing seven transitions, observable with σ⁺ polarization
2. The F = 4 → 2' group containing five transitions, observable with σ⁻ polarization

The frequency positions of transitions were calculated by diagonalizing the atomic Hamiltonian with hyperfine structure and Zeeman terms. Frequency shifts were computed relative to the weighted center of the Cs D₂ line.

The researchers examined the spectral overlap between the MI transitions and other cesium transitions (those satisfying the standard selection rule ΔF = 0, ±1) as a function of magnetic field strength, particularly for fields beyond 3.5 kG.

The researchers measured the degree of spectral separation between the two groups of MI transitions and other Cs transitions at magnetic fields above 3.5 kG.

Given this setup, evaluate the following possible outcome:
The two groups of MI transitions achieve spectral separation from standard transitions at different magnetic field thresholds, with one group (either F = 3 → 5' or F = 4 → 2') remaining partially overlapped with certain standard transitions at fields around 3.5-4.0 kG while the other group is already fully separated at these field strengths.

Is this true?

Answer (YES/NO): NO